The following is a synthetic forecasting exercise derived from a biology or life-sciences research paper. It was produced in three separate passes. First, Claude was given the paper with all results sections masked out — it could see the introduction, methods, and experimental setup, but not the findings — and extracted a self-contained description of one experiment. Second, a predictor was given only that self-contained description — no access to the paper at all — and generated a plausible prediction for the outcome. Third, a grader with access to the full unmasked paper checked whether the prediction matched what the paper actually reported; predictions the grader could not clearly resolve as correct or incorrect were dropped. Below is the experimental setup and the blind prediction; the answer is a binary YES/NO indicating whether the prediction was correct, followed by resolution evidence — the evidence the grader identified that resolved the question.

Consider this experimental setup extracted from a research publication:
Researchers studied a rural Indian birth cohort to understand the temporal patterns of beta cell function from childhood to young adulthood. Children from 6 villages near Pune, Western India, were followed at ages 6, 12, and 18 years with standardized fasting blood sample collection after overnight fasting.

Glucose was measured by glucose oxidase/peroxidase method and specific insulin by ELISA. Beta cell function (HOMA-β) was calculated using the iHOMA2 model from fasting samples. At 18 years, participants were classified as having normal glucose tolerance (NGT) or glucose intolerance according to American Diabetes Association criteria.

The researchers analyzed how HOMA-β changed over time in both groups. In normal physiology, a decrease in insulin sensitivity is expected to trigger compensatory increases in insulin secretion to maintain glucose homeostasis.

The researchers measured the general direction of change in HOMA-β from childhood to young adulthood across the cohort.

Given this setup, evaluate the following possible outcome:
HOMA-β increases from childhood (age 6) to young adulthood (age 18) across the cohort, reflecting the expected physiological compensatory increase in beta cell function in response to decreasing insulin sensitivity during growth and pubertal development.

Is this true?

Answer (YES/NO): YES